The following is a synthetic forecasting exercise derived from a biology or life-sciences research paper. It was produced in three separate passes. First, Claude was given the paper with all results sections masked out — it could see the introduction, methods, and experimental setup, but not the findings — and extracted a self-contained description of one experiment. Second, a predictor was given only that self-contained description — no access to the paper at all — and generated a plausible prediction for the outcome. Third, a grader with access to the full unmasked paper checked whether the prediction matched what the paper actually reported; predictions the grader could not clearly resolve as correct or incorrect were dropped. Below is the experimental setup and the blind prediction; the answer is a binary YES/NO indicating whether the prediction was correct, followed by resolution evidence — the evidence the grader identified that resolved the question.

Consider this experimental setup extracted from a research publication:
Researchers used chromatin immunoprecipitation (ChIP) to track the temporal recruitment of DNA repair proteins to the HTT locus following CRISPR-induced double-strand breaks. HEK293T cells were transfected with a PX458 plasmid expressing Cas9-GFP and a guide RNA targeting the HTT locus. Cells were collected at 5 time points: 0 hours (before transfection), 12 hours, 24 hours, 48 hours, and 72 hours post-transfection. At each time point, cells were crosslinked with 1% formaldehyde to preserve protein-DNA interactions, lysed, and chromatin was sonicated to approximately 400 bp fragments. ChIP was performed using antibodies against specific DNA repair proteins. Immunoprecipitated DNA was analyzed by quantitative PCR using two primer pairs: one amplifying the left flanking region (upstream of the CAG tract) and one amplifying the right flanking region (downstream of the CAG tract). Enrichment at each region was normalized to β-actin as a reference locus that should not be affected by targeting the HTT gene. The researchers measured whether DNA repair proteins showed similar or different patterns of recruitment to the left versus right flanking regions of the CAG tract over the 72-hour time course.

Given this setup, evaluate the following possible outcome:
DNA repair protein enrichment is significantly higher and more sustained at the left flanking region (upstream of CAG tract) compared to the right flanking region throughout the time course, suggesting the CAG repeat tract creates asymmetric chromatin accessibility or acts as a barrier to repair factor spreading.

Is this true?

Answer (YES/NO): NO